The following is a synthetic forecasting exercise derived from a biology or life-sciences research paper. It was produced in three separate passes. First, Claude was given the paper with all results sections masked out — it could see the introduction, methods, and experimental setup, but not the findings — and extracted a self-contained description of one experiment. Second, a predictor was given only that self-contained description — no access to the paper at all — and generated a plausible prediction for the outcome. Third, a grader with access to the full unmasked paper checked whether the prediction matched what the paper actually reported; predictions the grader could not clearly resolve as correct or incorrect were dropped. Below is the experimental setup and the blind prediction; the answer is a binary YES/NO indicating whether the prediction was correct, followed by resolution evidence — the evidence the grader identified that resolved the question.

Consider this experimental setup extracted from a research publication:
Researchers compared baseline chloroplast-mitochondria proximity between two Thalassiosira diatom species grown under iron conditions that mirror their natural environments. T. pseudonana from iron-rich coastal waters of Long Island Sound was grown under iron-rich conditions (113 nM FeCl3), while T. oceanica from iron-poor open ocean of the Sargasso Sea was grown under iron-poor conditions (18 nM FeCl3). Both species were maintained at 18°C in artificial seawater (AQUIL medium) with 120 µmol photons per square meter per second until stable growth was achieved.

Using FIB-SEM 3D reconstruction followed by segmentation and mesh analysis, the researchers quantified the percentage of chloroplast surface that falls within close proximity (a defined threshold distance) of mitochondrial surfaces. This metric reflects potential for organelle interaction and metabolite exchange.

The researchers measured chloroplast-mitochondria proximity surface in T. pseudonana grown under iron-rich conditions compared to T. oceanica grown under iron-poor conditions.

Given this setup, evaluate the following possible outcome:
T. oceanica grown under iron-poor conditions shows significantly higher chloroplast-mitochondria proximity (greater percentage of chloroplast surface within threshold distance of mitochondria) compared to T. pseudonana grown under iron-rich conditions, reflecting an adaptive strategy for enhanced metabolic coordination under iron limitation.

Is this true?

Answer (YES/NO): NO